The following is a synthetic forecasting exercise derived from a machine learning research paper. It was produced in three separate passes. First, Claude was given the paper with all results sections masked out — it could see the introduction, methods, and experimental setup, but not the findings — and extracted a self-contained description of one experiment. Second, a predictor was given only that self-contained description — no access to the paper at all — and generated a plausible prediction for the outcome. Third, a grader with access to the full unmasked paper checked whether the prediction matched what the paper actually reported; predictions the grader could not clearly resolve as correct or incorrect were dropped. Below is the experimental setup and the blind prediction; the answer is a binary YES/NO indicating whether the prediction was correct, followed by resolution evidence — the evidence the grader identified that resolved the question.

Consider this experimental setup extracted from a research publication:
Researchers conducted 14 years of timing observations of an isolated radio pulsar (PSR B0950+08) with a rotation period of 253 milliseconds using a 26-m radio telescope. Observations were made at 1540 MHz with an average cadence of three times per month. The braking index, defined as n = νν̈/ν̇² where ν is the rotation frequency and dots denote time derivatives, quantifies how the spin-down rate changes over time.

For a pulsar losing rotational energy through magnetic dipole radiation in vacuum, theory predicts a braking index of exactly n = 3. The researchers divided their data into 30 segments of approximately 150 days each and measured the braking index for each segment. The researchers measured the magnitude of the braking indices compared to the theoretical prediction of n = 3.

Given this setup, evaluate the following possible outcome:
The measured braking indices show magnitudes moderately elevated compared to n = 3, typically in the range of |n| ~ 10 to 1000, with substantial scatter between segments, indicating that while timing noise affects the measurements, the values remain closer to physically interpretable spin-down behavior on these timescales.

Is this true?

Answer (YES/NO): NO